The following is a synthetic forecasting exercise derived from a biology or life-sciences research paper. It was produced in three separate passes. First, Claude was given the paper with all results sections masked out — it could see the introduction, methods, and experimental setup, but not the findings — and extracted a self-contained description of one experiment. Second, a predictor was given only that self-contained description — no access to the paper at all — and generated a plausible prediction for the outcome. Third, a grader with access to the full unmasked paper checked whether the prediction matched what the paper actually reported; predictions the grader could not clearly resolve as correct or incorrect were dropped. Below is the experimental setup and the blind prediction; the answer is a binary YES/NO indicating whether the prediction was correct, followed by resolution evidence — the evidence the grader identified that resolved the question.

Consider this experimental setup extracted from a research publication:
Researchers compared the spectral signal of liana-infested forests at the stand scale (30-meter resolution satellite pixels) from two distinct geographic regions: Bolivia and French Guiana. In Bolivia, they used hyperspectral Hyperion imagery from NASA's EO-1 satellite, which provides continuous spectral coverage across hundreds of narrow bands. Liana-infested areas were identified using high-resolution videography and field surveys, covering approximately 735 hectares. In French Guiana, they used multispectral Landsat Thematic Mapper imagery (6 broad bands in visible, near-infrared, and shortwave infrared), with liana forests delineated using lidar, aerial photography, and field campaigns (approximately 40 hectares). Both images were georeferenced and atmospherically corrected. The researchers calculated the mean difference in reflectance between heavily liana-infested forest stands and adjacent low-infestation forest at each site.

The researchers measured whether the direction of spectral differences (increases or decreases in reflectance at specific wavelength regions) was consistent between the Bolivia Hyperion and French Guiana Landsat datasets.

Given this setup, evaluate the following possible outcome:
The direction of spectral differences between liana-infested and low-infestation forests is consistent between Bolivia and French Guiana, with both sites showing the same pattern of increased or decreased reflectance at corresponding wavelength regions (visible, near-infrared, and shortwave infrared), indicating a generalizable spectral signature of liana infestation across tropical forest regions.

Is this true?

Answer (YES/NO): YES